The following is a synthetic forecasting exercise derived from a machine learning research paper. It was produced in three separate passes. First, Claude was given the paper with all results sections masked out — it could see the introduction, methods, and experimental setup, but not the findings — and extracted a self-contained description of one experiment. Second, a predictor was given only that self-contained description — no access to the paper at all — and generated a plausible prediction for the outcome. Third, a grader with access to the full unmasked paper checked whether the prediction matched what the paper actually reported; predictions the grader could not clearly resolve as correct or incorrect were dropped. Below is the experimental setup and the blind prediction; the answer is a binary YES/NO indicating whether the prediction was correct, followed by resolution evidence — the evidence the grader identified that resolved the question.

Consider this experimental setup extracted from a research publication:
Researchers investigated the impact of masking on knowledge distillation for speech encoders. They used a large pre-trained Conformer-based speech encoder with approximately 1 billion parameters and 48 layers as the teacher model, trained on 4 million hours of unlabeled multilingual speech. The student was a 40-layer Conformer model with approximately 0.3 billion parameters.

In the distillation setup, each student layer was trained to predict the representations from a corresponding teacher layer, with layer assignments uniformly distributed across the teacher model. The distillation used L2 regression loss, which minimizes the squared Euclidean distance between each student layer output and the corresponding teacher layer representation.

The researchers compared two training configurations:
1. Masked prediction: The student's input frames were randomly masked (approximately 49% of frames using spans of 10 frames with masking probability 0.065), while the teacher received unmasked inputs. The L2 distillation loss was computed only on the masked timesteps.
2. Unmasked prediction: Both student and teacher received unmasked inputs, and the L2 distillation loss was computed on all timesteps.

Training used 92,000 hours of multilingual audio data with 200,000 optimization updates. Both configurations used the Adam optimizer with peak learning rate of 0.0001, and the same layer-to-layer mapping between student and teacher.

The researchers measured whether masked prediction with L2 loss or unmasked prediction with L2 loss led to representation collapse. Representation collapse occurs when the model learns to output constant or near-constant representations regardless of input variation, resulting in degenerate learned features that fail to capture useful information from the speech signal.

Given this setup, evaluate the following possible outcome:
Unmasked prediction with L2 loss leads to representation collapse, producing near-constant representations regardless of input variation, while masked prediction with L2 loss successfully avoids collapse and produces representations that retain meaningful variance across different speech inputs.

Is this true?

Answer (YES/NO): NO